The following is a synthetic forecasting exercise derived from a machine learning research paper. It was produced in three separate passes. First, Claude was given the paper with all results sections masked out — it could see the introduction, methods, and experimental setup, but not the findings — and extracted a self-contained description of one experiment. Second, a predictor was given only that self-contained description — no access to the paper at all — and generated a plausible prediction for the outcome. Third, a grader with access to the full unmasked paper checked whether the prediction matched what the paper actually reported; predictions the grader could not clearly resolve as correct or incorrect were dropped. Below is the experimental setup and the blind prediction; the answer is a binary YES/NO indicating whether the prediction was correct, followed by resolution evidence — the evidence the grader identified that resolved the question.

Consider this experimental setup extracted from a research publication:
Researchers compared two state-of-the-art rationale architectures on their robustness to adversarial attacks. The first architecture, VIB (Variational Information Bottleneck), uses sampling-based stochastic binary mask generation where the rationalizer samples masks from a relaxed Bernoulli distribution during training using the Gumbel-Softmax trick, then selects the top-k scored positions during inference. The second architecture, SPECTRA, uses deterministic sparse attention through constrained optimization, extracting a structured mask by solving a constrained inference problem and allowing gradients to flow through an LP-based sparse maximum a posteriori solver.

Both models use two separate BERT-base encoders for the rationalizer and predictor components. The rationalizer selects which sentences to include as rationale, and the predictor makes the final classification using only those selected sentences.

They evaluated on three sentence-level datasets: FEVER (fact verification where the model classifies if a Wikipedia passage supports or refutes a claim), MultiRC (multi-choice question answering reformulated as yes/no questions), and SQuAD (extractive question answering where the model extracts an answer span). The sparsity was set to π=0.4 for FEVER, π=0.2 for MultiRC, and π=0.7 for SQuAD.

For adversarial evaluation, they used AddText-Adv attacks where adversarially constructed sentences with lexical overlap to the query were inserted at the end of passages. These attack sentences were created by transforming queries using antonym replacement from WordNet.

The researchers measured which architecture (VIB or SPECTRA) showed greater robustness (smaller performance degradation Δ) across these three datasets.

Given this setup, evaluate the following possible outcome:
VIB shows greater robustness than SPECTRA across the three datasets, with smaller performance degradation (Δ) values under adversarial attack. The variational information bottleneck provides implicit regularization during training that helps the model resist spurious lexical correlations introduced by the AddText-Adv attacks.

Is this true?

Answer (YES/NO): NO